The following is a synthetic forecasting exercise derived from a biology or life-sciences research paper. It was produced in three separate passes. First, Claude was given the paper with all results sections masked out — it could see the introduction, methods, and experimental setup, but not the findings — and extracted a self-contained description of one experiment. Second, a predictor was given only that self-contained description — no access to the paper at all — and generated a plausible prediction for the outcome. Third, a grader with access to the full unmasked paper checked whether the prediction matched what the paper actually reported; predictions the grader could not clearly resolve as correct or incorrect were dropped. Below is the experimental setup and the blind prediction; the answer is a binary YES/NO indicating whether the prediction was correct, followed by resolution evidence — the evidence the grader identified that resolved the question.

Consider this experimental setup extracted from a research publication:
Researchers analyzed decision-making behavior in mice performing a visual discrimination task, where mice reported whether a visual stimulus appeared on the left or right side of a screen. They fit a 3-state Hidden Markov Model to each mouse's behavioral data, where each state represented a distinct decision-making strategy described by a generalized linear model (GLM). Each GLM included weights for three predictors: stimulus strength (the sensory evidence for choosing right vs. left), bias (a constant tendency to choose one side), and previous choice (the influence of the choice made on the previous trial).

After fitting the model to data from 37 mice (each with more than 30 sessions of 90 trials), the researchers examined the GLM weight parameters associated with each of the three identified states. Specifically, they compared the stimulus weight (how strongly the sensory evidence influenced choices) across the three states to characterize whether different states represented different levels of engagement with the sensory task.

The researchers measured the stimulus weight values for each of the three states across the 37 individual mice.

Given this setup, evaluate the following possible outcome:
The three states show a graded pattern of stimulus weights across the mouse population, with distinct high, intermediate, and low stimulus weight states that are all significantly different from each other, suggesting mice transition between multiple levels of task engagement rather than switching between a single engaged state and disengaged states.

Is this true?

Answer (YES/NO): NO